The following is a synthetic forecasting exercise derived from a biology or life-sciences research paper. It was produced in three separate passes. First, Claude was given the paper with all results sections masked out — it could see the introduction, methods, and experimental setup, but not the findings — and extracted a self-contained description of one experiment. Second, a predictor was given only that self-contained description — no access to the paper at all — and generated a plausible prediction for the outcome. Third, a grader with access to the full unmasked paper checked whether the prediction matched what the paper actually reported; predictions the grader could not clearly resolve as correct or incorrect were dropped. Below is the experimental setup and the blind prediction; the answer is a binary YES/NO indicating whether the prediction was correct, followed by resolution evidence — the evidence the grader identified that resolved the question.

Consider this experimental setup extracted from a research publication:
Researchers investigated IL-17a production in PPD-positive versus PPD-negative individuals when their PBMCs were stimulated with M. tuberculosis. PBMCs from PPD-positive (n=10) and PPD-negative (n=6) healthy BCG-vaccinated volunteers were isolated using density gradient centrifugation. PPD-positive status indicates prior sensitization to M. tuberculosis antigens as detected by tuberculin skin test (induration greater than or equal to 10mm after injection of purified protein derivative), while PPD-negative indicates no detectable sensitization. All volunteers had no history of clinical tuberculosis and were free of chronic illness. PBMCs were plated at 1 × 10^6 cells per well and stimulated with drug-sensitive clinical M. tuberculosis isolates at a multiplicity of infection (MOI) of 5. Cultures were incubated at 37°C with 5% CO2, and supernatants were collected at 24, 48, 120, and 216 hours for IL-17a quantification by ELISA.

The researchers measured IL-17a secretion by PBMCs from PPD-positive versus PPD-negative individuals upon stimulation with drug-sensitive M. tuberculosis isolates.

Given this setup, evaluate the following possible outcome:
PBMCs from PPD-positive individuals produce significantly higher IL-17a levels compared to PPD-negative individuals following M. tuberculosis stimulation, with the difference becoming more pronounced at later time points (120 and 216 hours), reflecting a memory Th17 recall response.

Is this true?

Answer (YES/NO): NO